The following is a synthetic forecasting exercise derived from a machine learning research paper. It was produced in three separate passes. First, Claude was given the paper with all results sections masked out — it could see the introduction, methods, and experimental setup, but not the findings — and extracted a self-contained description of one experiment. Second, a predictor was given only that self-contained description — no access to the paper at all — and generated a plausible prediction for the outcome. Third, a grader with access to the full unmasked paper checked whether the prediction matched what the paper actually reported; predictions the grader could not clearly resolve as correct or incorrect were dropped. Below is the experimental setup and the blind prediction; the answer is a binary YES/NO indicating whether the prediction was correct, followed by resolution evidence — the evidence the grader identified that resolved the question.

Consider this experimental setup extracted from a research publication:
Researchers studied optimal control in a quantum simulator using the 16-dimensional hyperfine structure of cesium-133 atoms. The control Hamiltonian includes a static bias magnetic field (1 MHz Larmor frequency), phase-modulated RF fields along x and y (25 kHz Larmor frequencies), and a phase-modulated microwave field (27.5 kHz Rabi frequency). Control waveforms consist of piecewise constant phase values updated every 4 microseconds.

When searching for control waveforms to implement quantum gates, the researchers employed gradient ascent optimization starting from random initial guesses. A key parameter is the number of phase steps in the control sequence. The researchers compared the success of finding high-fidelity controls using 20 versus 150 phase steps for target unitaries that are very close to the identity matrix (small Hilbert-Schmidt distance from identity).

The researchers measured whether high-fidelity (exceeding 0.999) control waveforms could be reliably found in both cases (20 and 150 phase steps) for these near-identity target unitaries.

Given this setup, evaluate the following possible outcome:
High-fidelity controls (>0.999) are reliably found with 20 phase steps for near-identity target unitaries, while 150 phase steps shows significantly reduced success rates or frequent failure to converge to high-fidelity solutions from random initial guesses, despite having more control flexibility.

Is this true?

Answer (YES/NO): NO